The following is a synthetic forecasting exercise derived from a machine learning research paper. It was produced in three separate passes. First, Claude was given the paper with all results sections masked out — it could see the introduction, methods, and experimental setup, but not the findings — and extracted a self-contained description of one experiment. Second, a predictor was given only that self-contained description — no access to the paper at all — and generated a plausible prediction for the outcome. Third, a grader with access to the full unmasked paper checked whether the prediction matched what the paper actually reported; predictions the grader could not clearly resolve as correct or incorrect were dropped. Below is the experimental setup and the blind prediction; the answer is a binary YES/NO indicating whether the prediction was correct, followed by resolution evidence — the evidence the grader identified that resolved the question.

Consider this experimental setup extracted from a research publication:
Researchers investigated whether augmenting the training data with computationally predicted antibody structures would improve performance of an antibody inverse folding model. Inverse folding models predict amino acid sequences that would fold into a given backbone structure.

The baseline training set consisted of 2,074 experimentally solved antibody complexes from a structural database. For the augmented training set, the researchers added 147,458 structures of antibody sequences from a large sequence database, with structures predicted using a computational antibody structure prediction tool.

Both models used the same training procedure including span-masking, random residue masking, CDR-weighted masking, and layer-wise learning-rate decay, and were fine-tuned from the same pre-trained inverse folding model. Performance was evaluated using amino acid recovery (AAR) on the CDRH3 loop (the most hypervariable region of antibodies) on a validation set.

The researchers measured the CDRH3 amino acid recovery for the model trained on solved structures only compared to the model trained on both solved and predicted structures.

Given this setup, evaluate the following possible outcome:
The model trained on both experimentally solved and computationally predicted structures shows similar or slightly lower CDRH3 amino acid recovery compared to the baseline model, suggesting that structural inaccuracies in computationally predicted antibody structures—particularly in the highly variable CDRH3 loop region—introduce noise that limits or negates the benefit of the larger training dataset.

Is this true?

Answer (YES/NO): NO